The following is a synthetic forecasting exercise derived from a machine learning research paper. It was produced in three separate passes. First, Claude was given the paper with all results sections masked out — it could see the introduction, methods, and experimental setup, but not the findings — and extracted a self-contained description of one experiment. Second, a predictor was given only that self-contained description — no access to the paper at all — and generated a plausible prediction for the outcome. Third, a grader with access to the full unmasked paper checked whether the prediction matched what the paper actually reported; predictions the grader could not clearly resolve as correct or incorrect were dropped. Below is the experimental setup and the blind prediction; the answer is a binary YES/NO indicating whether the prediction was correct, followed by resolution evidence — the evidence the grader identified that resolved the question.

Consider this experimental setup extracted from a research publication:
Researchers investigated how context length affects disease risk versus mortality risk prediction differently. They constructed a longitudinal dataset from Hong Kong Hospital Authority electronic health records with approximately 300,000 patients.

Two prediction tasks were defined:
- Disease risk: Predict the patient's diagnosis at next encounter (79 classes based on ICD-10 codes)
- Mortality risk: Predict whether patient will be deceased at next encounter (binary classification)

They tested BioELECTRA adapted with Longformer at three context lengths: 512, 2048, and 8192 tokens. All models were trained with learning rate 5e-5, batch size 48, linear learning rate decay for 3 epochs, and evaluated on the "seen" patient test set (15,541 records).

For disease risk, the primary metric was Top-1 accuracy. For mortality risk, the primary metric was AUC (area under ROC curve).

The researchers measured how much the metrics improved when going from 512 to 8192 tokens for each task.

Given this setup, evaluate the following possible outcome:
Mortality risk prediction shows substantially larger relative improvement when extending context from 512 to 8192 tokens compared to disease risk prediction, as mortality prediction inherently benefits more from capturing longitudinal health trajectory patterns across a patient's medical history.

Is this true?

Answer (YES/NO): NO